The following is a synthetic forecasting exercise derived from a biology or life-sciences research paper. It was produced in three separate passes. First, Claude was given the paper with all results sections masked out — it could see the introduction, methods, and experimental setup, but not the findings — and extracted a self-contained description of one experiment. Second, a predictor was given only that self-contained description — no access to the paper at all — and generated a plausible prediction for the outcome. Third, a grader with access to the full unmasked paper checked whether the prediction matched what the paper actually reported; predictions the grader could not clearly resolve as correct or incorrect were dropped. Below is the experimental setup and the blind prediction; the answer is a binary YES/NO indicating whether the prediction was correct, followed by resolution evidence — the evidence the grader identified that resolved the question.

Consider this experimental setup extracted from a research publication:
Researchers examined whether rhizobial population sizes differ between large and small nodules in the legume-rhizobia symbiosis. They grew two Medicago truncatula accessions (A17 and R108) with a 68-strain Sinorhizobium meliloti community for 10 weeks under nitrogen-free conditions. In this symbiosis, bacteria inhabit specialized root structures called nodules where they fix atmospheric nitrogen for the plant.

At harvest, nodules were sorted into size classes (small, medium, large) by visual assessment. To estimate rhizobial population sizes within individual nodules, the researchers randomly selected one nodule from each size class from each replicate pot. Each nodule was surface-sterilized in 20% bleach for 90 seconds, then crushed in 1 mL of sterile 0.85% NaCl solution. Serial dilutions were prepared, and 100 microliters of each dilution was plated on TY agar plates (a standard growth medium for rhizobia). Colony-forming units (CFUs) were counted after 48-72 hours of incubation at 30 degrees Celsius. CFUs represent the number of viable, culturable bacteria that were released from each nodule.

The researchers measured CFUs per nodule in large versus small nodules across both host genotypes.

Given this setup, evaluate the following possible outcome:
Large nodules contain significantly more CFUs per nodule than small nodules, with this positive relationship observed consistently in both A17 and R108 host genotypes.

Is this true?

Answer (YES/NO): YES